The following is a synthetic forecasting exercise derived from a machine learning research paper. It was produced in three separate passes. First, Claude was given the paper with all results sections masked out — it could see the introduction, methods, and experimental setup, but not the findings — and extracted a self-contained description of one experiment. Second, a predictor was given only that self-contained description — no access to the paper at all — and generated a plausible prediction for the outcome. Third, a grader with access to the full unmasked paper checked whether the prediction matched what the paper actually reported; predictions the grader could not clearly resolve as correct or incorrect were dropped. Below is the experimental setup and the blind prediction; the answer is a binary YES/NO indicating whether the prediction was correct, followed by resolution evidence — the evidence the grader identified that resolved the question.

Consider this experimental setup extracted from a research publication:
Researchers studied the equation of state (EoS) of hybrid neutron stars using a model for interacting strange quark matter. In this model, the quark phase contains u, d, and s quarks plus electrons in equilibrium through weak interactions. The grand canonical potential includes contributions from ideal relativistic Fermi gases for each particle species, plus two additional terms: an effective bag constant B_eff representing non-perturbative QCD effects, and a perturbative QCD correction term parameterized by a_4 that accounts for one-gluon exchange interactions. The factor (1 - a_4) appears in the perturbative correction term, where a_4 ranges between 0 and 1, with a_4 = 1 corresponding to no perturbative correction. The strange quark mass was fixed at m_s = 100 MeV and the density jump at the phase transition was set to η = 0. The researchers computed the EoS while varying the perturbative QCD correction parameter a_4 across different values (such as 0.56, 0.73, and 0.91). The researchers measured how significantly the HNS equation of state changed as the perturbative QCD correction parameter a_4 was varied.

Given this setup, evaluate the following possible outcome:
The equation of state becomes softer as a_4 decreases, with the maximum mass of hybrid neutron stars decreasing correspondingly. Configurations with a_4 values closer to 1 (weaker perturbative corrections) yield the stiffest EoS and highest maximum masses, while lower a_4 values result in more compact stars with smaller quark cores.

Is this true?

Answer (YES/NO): NO